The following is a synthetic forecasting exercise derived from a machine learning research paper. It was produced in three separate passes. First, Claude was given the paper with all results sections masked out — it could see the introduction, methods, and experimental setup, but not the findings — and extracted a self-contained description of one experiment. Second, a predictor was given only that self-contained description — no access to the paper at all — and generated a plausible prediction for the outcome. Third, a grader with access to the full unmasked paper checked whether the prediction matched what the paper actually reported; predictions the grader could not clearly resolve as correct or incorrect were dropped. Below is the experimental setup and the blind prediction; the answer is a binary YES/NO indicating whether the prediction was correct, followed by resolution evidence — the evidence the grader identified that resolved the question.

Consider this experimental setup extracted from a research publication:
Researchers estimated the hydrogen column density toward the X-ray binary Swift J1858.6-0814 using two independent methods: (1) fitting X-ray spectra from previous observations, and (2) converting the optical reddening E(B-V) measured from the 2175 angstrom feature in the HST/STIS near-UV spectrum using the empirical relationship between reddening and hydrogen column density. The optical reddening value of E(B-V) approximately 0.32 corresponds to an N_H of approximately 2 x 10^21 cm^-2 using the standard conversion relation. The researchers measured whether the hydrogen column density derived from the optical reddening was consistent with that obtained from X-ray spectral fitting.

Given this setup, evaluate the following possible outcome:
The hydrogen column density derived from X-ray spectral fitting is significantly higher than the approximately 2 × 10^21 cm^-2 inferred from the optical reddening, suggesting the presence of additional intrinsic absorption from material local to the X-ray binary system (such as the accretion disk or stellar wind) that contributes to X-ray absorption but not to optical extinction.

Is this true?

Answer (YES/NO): NO